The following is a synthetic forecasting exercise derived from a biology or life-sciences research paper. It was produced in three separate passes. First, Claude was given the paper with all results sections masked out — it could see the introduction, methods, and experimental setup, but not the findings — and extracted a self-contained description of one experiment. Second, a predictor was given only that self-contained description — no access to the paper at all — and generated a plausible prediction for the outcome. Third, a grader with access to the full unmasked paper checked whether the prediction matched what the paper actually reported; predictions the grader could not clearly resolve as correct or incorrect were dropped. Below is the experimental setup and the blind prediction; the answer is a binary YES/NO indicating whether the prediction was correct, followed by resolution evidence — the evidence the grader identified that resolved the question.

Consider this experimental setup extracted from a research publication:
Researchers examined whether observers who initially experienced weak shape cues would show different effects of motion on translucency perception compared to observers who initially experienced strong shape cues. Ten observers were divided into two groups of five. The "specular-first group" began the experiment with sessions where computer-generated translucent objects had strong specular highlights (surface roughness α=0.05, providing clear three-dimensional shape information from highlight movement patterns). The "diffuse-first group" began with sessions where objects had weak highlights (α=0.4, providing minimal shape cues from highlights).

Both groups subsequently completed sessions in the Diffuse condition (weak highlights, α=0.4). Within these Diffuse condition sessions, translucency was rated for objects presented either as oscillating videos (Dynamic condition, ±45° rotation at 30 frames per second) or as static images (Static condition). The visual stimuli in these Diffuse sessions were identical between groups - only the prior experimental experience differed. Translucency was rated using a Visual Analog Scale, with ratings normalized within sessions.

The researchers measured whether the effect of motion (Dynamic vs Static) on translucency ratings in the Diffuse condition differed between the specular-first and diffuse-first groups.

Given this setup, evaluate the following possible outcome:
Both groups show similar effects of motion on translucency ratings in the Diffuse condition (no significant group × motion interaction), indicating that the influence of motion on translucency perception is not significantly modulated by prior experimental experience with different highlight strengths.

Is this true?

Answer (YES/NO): NO